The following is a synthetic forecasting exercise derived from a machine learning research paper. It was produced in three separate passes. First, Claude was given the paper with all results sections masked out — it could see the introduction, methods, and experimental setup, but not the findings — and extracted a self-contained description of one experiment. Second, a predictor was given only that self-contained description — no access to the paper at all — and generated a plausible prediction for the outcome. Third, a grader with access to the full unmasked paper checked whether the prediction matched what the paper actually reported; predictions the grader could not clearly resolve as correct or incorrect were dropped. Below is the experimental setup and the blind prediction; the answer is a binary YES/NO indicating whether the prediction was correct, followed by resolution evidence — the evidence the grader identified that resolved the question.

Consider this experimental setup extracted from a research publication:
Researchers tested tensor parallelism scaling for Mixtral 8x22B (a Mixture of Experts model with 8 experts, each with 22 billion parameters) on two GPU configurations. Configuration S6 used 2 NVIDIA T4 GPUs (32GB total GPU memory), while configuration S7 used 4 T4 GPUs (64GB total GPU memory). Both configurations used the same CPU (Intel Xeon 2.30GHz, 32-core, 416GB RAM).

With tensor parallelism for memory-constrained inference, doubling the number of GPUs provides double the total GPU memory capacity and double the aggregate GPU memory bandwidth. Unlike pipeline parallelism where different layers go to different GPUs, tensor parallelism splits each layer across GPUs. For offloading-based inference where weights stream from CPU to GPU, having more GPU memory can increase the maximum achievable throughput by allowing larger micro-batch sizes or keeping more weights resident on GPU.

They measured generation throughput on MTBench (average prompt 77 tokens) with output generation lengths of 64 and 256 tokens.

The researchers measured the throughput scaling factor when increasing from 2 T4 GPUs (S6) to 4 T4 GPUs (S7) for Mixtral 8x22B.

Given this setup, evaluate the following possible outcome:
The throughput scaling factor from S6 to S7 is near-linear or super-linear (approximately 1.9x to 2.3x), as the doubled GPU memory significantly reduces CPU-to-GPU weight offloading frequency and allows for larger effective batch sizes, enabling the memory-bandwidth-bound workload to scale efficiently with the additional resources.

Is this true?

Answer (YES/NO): NO